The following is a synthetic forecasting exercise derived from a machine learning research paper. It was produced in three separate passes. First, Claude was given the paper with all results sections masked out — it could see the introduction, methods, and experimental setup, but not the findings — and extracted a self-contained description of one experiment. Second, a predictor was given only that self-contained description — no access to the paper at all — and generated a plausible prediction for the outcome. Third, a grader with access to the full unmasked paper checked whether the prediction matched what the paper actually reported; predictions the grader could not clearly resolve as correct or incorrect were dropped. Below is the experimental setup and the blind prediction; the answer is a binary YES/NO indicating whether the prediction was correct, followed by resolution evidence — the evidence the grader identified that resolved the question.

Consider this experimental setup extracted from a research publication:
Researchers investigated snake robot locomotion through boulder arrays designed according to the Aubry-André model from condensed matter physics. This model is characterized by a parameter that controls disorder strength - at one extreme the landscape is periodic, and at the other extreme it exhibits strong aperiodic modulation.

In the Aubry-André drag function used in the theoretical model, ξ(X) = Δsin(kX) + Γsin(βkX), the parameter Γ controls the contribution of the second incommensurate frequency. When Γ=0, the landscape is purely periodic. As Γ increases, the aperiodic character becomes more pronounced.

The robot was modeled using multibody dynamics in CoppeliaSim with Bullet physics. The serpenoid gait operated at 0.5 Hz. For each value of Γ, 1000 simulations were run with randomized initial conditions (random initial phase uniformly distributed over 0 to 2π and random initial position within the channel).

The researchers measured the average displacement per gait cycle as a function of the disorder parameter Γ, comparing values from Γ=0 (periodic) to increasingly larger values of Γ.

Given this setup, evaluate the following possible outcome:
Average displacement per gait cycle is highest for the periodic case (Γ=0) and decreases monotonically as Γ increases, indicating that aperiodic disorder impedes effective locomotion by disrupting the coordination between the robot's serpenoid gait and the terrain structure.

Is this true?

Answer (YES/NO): YES